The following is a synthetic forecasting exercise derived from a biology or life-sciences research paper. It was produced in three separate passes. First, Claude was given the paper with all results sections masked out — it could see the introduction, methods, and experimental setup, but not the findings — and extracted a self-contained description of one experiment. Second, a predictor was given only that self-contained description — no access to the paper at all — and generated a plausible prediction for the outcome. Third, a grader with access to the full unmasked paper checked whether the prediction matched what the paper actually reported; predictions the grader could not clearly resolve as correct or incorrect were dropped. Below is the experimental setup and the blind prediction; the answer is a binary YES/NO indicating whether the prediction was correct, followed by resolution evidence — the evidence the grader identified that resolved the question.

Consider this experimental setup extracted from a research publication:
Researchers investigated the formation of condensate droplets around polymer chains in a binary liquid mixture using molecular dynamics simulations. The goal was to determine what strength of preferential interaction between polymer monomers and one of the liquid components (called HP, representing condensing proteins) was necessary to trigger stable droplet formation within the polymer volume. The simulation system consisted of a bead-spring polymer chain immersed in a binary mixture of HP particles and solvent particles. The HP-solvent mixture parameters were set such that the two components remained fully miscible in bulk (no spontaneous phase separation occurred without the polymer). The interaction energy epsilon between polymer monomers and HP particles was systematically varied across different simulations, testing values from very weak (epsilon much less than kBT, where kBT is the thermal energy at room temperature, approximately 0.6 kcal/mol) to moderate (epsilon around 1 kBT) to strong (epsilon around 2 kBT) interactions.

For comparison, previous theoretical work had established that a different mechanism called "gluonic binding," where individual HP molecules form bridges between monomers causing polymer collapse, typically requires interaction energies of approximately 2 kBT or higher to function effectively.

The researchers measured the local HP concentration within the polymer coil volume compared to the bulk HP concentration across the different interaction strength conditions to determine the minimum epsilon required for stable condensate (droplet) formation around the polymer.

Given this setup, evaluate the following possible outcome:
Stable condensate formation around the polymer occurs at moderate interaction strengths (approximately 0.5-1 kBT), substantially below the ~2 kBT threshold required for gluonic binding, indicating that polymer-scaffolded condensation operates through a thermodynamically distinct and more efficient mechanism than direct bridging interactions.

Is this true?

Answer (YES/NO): YES